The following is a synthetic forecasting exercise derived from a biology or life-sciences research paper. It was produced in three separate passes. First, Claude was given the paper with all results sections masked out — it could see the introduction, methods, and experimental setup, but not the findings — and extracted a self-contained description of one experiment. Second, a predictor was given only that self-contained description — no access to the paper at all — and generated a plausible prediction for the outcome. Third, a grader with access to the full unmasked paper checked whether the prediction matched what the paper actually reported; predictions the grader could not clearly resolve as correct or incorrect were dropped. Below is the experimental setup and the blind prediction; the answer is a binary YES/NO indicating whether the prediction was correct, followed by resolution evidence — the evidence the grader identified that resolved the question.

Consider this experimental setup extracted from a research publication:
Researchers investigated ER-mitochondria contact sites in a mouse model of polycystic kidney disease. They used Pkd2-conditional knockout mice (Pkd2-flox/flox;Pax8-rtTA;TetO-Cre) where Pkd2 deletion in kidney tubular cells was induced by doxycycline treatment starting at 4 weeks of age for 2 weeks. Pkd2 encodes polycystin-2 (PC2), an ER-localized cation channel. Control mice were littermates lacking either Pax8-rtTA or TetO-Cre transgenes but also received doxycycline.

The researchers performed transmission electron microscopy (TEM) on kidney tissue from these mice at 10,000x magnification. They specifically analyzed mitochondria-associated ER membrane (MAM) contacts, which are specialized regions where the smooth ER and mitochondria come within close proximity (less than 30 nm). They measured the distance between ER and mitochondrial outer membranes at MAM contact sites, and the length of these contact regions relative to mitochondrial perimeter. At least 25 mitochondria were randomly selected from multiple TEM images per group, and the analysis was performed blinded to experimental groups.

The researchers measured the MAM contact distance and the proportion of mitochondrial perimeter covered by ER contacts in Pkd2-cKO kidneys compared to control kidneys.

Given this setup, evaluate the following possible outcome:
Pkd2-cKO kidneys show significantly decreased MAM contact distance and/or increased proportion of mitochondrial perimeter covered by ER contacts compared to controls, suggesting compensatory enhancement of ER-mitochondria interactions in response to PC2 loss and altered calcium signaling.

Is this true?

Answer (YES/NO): NO